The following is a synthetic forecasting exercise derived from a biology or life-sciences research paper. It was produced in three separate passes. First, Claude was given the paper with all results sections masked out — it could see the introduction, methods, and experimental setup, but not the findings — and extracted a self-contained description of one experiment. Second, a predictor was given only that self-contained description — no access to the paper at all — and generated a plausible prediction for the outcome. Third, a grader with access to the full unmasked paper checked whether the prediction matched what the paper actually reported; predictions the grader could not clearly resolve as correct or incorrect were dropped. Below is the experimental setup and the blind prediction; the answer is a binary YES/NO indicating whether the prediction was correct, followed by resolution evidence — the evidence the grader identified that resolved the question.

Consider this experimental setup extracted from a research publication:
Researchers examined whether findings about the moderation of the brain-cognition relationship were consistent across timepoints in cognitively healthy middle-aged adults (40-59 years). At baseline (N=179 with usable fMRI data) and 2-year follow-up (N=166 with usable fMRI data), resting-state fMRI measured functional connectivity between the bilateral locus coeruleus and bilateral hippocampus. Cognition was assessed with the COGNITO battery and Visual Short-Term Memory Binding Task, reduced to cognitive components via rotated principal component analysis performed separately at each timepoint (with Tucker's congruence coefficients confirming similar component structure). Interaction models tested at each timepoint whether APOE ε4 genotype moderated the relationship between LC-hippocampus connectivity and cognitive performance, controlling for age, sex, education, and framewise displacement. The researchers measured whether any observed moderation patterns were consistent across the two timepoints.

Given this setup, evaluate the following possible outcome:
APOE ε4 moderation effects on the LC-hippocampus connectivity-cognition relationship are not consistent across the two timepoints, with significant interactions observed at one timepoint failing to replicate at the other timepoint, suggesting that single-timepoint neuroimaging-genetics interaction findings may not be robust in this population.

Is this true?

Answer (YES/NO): NO